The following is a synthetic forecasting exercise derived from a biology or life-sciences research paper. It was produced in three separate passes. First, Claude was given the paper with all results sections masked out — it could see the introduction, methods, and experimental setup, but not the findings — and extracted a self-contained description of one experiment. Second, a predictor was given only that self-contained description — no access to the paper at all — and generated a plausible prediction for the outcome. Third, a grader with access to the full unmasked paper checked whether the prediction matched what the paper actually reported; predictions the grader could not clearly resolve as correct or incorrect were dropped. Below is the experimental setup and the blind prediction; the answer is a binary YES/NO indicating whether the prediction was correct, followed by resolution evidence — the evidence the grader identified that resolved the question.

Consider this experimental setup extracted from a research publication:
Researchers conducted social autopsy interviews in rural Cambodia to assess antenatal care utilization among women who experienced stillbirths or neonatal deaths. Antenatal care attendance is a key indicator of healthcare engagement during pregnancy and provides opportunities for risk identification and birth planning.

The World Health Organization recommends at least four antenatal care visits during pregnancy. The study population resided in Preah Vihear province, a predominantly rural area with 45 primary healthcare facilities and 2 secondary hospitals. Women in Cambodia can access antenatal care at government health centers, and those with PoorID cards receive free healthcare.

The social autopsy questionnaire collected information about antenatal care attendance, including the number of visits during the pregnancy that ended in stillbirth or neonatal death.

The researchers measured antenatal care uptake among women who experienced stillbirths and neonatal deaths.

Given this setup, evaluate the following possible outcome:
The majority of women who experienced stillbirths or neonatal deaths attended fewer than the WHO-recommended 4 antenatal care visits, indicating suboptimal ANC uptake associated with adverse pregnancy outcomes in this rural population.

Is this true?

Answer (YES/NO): YES